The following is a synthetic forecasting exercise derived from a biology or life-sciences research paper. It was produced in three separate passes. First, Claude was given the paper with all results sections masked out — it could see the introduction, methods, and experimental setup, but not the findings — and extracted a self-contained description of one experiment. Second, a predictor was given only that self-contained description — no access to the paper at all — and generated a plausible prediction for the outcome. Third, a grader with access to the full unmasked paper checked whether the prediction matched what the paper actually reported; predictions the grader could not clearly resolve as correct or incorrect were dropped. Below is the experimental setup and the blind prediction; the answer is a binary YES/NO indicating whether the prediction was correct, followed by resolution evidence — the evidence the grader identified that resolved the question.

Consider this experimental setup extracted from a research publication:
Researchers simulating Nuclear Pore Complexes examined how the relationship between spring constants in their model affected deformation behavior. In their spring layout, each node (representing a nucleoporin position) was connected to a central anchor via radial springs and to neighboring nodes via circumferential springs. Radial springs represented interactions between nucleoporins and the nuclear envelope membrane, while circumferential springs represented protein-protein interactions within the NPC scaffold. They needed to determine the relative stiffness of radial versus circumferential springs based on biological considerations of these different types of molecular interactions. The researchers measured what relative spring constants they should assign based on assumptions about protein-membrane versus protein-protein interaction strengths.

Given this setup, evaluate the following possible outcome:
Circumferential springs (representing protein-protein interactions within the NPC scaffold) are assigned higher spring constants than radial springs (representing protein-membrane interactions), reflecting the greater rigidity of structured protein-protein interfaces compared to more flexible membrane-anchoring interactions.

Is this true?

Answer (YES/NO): YES